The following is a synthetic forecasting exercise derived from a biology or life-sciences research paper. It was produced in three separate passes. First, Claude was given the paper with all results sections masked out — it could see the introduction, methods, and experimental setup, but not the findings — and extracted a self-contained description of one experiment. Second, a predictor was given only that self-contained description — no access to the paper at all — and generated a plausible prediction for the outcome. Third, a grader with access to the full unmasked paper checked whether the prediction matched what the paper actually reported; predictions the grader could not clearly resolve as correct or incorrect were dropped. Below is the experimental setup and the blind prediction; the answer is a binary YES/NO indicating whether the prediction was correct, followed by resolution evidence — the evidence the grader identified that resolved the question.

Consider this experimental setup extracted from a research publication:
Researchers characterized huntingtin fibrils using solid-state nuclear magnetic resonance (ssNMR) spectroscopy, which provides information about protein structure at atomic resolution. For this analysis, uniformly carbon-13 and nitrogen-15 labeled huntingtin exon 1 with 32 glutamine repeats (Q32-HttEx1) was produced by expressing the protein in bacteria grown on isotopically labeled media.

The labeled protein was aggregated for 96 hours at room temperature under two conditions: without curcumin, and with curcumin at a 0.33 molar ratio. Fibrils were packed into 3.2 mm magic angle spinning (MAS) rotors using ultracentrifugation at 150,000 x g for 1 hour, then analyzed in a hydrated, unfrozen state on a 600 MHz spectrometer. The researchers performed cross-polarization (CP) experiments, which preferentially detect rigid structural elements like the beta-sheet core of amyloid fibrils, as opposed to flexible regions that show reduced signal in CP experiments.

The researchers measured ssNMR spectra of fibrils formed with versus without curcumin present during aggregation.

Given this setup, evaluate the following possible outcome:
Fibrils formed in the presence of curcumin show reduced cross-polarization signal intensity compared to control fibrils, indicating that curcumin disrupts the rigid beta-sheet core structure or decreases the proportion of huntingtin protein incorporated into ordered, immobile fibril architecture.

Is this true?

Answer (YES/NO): NO